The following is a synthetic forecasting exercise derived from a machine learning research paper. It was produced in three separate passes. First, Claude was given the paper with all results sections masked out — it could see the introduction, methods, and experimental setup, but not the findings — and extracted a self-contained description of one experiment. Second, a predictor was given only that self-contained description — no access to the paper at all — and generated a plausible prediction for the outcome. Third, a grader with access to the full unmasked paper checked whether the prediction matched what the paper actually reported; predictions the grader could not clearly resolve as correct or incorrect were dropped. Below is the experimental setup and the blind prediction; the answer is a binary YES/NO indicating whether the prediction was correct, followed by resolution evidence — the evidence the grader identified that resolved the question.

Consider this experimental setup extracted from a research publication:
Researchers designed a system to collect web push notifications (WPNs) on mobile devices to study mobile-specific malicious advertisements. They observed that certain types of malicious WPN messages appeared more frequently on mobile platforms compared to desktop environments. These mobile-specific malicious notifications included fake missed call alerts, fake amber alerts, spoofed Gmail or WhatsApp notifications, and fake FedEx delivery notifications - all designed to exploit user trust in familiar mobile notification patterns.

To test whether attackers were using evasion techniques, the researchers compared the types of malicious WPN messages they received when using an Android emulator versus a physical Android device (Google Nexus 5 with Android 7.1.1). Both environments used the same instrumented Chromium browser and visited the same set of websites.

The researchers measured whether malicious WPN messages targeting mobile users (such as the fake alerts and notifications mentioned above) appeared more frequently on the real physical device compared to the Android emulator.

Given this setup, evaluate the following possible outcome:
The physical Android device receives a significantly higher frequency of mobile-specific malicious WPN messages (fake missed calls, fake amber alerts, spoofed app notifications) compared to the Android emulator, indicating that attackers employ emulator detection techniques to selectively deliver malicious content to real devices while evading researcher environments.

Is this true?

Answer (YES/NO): YES